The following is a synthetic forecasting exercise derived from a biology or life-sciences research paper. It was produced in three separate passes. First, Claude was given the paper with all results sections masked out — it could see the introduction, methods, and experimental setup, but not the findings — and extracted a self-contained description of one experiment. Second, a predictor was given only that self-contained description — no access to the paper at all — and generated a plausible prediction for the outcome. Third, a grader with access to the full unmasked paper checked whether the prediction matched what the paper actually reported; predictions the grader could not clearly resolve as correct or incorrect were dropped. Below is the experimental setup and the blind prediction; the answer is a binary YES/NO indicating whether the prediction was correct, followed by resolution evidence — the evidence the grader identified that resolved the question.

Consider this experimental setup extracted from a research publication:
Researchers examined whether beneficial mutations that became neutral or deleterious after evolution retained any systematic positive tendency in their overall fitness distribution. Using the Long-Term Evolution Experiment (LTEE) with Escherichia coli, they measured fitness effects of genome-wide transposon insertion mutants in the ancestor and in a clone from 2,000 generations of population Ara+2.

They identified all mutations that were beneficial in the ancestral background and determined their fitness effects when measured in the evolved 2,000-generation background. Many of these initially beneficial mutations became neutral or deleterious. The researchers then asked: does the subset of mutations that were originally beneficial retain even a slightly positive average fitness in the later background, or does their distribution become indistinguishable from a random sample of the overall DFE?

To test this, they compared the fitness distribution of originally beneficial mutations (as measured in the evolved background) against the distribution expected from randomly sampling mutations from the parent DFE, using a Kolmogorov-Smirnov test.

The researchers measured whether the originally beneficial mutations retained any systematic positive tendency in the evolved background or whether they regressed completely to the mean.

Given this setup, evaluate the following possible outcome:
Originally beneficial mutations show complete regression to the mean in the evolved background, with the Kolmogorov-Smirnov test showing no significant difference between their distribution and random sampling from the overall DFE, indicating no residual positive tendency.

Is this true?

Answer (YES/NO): YES